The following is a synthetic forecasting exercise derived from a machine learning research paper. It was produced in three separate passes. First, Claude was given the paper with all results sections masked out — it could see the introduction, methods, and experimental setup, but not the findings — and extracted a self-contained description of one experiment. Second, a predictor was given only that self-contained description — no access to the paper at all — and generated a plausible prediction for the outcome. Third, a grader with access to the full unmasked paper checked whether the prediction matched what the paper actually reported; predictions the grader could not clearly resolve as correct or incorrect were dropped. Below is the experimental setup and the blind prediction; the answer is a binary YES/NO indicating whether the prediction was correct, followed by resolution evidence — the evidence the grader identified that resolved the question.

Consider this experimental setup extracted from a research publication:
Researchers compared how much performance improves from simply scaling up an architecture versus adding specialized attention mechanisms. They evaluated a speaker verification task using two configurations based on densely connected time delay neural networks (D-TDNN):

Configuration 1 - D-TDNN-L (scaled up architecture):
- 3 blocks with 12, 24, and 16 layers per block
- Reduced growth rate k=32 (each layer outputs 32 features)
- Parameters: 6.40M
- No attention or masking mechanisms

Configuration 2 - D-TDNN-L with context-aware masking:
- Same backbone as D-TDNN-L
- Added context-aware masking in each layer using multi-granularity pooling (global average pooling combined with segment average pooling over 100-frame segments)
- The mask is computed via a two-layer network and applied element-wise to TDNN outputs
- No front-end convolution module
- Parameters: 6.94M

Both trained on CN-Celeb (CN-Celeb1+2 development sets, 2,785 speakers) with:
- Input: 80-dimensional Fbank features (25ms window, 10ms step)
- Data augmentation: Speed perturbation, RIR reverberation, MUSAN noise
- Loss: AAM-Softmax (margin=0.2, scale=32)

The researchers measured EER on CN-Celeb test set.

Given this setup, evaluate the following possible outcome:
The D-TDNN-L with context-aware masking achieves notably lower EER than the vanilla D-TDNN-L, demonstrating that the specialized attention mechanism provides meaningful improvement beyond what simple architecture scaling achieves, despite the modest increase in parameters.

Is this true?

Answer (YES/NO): YES